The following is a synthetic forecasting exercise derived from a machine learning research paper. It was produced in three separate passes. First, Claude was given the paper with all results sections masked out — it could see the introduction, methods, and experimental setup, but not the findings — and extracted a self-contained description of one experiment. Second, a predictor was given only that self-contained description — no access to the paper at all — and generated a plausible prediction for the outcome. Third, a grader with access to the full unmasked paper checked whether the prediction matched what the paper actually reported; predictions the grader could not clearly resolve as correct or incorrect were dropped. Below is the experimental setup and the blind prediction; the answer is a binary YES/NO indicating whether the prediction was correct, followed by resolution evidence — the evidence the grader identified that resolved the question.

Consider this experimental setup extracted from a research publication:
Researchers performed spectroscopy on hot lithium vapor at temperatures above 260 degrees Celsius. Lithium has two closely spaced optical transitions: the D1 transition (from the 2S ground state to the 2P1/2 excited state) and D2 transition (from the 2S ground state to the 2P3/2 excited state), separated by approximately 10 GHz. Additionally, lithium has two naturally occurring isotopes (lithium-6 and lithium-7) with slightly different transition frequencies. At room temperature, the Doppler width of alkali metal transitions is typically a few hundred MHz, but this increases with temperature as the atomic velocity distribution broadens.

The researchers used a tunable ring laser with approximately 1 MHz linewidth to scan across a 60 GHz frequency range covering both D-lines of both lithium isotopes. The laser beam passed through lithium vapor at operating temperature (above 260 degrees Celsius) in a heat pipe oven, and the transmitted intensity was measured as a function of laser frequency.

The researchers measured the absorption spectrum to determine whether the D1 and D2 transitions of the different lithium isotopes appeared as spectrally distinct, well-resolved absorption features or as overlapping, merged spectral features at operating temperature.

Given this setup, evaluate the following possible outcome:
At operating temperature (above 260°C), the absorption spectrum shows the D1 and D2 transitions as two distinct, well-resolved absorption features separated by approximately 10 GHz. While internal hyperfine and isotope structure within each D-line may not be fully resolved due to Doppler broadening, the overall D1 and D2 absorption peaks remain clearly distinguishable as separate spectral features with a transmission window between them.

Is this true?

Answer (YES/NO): YES